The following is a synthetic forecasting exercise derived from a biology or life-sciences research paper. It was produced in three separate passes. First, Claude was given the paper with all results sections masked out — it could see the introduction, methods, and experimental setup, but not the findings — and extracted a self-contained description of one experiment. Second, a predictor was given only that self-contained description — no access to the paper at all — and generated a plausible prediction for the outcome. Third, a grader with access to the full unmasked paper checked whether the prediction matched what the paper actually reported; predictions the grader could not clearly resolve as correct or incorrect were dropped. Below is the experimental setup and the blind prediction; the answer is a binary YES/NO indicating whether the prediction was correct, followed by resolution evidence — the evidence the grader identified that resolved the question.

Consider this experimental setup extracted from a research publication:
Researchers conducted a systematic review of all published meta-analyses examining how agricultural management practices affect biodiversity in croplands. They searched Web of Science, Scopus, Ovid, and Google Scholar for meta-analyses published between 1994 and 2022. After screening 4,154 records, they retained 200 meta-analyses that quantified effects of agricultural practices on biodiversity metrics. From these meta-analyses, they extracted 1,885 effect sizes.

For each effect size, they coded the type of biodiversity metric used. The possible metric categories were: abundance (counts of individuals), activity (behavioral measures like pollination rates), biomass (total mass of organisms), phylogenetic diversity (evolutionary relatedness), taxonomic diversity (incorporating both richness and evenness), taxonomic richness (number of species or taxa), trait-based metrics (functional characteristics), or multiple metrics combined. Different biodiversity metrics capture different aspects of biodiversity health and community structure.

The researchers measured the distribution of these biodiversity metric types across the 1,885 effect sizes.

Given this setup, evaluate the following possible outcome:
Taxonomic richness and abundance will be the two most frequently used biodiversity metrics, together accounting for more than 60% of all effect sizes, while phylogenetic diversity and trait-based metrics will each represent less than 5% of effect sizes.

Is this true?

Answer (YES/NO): NO